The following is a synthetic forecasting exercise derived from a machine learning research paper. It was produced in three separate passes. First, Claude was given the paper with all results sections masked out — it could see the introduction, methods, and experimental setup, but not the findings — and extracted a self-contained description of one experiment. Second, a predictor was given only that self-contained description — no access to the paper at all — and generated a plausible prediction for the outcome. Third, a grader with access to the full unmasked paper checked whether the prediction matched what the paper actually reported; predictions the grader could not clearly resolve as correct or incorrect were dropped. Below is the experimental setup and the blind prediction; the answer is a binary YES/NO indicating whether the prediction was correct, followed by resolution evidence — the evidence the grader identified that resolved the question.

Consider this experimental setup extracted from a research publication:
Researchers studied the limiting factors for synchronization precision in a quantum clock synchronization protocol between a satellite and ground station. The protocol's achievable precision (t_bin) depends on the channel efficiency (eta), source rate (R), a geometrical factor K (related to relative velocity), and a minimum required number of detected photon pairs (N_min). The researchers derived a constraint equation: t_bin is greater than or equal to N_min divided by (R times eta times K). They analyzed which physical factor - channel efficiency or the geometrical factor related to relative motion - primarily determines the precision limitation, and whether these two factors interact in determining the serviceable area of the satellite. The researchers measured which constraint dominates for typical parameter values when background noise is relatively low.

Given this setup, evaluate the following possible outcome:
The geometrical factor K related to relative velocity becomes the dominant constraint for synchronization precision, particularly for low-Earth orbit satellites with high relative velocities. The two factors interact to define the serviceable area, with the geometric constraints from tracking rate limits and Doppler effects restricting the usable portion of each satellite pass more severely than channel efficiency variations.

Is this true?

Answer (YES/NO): NO